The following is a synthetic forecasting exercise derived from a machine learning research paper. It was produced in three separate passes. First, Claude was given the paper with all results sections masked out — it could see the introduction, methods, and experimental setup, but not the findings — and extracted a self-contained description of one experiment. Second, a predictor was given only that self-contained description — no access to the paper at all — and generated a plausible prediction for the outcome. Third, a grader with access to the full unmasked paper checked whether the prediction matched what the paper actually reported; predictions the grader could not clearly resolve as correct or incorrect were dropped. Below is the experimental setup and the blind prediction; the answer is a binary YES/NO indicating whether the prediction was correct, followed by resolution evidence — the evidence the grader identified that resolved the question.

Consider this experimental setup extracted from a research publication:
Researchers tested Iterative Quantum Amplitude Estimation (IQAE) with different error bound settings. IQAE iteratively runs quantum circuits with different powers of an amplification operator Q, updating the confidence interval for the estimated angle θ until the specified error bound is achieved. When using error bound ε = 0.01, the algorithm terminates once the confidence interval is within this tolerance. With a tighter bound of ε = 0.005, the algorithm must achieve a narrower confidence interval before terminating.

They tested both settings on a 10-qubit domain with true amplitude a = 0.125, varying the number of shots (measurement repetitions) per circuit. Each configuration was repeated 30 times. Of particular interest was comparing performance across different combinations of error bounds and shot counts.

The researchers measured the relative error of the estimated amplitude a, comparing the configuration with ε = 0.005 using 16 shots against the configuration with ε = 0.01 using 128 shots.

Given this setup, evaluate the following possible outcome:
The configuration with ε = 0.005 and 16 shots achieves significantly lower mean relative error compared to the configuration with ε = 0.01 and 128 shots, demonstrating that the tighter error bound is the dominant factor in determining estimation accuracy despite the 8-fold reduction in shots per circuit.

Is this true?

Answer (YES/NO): NO